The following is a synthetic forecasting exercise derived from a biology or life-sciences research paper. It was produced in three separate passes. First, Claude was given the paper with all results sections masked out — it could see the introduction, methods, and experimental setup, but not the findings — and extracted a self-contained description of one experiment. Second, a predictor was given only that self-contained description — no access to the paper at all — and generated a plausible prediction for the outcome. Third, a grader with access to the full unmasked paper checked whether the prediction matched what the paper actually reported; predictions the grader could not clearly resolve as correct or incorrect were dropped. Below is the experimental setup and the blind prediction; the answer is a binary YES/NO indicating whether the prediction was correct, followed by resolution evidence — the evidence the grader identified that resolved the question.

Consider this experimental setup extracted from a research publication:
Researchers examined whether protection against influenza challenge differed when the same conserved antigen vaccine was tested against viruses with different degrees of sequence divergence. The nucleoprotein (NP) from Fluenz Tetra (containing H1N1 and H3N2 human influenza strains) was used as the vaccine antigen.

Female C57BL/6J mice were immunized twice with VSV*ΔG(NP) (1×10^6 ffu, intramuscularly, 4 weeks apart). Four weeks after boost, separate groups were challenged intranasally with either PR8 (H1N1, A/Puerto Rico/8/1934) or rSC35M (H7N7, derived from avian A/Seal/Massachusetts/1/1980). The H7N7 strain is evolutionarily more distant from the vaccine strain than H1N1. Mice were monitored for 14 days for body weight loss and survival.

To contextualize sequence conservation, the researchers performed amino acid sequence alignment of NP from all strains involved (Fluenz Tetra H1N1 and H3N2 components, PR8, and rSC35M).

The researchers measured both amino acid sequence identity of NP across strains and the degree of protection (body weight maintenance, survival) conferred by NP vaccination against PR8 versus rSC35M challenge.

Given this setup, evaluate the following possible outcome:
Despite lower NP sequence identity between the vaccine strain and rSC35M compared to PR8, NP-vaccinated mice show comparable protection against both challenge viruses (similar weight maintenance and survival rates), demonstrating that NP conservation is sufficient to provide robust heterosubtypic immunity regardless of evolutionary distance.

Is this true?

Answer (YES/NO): NO